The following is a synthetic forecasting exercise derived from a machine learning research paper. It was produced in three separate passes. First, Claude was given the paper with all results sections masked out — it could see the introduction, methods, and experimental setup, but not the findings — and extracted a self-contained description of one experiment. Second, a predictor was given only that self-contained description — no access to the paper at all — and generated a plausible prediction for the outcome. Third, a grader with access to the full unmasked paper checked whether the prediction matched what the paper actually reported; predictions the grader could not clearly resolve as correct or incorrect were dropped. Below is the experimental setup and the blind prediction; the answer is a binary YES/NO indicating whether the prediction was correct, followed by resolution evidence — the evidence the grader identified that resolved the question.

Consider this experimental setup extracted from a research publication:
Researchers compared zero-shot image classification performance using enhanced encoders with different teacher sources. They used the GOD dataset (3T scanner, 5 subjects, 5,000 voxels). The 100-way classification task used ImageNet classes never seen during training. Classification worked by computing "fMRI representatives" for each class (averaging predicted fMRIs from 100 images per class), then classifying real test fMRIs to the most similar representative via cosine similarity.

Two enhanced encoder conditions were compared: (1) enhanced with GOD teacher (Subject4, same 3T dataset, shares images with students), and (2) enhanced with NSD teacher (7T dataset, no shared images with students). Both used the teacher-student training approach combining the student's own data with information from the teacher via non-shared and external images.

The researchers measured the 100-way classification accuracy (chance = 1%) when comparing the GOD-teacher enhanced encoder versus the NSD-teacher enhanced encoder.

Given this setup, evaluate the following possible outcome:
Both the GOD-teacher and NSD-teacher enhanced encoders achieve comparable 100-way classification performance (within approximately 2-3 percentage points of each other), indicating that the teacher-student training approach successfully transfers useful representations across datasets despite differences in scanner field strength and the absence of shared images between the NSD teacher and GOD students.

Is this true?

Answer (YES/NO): NO